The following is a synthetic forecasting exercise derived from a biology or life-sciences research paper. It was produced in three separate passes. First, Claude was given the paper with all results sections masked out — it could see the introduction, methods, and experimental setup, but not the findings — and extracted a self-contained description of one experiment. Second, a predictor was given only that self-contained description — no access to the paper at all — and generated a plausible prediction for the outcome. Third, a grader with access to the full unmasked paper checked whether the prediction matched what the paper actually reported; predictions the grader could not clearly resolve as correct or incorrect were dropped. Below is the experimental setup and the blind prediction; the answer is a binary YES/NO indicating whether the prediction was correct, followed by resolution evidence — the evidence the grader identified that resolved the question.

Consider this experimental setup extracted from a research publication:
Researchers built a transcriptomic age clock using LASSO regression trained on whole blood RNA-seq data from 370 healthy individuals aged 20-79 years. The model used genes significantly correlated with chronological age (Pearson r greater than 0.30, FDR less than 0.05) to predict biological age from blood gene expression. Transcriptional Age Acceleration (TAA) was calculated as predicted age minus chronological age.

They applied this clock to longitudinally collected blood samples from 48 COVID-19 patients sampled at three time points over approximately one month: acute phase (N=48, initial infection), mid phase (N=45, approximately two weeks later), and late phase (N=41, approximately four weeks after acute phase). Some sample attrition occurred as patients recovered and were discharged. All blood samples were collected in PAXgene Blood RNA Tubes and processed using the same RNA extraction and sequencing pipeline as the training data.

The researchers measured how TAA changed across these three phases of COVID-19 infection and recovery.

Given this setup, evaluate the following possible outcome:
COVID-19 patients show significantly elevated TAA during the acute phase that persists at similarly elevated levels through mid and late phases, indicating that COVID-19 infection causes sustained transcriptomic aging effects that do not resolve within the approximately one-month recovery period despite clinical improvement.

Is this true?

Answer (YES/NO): NO